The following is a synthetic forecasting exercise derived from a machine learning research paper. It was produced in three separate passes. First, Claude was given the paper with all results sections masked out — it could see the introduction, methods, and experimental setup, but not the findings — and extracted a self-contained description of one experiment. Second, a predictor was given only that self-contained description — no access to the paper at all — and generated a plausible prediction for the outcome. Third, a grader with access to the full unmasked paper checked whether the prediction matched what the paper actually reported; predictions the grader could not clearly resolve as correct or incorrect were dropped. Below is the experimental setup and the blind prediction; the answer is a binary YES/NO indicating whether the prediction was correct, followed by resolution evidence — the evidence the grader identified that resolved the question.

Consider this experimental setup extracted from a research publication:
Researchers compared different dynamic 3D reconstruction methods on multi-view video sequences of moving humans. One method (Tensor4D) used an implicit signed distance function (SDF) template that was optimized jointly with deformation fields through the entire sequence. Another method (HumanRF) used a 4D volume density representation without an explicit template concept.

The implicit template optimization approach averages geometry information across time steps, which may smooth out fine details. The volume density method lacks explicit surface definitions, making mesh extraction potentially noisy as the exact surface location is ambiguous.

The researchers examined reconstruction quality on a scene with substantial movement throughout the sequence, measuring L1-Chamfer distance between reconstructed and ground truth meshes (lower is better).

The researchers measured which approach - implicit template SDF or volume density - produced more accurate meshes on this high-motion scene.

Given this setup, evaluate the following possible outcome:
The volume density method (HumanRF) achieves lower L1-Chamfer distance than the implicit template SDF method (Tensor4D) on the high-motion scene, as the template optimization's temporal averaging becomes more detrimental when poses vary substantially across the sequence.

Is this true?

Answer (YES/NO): YES